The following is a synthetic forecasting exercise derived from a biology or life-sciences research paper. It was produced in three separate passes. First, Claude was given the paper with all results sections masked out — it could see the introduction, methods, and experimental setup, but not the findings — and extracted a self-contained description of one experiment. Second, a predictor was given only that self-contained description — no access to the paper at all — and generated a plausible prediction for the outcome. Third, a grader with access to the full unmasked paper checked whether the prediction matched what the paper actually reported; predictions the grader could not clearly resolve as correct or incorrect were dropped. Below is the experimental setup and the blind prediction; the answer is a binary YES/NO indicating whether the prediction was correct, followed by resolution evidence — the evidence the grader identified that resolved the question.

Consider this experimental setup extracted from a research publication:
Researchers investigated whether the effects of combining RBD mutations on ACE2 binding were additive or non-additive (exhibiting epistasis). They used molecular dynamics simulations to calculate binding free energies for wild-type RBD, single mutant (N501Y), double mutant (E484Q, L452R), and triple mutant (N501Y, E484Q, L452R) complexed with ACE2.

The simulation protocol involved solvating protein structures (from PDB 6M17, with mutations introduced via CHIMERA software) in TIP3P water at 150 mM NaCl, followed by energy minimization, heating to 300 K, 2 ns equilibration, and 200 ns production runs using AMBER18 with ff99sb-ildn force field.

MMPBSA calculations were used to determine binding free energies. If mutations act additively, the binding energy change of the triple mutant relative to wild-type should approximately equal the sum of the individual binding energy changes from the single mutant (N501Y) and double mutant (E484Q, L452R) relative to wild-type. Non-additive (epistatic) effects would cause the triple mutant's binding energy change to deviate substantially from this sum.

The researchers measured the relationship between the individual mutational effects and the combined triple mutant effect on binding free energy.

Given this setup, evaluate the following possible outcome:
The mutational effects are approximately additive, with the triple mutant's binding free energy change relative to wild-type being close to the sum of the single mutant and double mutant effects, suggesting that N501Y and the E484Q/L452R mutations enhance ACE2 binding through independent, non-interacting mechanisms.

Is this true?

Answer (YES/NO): NO